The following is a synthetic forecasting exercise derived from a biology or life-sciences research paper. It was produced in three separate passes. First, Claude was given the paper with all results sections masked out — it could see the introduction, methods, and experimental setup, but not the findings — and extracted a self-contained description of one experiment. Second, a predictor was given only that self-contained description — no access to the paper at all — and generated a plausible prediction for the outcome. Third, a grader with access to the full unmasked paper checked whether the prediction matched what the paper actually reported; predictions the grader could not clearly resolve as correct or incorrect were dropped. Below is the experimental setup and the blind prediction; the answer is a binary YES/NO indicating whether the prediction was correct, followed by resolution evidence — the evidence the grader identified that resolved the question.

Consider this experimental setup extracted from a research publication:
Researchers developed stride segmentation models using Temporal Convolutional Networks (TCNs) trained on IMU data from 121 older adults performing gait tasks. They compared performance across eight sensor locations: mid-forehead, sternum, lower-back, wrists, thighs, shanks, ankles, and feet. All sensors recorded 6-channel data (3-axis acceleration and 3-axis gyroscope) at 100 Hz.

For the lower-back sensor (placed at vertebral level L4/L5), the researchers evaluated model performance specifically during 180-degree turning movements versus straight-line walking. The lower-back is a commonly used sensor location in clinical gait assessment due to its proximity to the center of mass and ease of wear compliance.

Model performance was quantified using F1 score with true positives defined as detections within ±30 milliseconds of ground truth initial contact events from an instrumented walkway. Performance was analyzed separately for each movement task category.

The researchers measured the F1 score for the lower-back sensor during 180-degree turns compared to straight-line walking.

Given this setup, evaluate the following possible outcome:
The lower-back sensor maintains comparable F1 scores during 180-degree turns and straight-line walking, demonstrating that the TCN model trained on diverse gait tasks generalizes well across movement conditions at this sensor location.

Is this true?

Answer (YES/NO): NO